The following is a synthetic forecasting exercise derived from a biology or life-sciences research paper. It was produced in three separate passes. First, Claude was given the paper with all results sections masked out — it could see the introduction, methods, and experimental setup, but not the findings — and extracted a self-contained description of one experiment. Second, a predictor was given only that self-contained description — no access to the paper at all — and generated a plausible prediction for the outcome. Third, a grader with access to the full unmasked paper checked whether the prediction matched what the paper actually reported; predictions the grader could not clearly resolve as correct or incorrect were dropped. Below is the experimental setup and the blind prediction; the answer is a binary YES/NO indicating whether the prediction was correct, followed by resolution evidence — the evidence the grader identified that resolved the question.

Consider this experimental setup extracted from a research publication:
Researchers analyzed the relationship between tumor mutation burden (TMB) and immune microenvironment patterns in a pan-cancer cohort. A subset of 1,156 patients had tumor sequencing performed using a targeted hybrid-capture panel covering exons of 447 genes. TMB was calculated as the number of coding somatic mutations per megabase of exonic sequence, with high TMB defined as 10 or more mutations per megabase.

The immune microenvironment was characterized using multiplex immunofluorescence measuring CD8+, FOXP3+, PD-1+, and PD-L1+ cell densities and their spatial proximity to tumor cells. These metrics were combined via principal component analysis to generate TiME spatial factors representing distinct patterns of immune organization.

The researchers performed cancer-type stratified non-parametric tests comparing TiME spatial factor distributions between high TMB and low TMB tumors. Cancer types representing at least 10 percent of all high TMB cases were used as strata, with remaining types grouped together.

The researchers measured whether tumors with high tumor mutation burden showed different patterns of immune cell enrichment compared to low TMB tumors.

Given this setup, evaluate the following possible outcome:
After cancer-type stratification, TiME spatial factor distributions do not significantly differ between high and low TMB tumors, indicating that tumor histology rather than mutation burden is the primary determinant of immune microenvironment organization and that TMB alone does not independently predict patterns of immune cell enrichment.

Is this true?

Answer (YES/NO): NO